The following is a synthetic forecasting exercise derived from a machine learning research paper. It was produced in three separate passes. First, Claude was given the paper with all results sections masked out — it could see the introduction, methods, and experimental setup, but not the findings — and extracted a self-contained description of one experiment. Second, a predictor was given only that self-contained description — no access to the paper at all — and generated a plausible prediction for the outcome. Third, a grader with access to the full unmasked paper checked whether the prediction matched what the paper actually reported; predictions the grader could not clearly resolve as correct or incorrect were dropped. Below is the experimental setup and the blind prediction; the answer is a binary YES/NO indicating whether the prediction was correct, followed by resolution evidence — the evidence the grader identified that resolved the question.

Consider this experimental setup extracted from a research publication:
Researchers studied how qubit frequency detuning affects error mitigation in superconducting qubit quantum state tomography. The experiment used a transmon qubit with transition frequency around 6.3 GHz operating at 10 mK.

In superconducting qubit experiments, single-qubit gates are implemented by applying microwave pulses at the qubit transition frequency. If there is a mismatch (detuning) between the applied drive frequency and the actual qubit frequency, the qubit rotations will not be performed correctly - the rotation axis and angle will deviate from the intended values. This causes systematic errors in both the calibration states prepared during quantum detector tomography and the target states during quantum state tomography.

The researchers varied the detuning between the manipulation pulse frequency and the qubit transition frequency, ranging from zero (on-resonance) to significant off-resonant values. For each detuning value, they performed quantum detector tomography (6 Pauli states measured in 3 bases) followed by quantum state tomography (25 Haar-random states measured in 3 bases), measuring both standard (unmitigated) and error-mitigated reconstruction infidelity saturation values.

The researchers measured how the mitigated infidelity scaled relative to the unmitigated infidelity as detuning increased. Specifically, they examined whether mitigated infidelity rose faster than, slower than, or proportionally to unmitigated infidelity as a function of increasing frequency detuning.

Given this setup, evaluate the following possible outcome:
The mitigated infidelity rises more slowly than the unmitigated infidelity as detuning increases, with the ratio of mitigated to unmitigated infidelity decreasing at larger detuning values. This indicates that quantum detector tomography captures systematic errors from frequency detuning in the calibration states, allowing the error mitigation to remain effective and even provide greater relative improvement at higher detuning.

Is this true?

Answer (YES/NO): NO